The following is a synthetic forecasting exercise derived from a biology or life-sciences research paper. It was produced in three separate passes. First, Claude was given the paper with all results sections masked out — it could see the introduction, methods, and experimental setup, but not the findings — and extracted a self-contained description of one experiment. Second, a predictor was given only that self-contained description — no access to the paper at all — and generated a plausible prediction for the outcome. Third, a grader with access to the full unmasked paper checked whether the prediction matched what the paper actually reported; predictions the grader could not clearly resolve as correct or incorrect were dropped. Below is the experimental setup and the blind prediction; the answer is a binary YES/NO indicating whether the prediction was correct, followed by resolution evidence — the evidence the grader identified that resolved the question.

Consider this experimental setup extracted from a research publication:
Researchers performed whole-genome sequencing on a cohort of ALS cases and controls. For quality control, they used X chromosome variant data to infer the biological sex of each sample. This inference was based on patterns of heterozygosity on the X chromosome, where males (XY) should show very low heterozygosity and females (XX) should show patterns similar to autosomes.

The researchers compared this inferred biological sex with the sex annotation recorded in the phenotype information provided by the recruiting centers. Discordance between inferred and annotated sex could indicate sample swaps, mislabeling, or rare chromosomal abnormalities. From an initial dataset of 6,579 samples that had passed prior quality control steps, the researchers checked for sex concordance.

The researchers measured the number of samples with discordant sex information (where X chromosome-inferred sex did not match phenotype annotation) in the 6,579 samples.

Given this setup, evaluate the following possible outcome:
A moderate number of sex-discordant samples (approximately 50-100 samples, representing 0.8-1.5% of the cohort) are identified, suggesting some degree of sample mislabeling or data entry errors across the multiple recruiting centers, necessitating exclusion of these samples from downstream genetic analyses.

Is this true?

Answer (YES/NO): YES